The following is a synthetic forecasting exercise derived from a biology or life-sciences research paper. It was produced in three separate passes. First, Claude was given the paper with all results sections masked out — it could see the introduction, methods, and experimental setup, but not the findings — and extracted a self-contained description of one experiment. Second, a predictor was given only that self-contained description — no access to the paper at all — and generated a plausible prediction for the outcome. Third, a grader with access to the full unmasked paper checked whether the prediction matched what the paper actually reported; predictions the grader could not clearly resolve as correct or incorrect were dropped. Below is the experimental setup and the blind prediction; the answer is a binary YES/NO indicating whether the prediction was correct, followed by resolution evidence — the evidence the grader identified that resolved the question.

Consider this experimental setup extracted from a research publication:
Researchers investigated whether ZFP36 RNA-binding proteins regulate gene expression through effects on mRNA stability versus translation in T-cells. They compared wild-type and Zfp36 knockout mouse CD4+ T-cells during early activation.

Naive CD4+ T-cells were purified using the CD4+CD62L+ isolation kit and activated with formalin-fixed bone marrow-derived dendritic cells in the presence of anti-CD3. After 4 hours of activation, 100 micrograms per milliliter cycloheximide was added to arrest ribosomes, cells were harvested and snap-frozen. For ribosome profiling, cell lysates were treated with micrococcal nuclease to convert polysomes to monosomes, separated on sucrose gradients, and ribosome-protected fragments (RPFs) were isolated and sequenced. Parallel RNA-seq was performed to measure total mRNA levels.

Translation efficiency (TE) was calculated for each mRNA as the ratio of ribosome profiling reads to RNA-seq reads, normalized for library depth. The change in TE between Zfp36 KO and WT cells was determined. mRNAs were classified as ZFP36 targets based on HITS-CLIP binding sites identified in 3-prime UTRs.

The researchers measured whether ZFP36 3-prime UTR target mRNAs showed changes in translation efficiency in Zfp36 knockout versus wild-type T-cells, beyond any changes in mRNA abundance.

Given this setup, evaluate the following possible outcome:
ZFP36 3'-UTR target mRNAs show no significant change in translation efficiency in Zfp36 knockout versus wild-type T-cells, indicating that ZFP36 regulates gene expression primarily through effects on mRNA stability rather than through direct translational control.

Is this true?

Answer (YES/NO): NO